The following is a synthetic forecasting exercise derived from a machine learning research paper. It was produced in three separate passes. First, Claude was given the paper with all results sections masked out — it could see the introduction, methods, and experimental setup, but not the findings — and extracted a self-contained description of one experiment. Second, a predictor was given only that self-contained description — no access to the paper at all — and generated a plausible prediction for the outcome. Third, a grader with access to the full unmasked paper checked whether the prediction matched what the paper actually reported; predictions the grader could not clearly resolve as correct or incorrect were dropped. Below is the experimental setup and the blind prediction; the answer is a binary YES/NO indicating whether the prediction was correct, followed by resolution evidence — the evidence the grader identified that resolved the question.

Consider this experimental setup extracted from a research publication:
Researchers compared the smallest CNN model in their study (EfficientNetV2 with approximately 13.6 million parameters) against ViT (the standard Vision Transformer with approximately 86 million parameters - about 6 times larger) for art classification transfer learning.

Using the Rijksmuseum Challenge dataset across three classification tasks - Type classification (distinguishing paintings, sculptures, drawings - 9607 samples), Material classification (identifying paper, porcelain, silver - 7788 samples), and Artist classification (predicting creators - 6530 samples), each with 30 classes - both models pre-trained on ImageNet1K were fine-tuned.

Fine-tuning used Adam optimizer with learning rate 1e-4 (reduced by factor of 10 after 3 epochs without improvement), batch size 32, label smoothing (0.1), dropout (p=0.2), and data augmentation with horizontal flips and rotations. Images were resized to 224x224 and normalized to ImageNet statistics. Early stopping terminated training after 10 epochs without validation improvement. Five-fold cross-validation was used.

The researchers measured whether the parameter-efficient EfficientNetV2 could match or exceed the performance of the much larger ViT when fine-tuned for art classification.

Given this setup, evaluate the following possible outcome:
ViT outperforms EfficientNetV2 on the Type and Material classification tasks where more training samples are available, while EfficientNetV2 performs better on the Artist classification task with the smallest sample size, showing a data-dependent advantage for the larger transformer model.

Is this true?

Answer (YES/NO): NO